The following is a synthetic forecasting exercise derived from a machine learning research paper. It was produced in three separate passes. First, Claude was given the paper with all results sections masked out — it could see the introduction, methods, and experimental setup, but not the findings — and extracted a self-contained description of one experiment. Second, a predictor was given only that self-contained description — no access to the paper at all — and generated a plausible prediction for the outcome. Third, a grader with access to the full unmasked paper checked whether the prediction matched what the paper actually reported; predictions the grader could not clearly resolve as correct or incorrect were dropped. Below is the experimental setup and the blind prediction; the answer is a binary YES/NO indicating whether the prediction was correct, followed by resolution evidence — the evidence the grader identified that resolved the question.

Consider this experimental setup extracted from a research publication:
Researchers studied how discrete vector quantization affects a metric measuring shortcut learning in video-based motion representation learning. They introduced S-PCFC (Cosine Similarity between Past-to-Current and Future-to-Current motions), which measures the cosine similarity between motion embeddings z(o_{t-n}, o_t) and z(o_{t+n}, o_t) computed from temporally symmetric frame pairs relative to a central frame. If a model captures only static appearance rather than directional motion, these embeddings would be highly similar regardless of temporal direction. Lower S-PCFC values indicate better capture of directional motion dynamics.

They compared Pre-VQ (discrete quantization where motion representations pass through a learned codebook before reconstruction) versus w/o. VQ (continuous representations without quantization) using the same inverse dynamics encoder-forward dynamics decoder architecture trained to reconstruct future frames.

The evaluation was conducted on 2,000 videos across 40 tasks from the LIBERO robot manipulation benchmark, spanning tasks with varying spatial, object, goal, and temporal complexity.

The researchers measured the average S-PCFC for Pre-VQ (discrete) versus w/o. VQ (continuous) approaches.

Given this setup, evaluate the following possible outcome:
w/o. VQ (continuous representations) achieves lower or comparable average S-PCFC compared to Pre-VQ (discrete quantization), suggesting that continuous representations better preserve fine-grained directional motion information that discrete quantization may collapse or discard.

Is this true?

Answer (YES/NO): NO